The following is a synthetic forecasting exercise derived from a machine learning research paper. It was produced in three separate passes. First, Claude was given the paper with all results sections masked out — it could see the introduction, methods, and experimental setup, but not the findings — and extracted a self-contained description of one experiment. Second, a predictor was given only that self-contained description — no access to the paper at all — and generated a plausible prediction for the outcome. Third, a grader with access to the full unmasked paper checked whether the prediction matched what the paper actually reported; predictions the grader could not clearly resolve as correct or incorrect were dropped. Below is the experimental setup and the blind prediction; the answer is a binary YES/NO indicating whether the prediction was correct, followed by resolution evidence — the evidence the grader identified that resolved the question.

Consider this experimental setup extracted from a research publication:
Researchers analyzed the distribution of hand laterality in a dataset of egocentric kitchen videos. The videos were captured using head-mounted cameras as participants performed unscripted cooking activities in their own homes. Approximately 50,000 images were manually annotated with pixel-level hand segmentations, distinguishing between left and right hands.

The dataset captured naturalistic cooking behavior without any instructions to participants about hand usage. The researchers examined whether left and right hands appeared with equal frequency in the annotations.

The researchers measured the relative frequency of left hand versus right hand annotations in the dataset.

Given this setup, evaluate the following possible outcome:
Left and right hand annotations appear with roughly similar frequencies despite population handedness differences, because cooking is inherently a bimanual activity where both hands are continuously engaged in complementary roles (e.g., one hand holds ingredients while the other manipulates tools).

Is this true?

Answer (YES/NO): YES